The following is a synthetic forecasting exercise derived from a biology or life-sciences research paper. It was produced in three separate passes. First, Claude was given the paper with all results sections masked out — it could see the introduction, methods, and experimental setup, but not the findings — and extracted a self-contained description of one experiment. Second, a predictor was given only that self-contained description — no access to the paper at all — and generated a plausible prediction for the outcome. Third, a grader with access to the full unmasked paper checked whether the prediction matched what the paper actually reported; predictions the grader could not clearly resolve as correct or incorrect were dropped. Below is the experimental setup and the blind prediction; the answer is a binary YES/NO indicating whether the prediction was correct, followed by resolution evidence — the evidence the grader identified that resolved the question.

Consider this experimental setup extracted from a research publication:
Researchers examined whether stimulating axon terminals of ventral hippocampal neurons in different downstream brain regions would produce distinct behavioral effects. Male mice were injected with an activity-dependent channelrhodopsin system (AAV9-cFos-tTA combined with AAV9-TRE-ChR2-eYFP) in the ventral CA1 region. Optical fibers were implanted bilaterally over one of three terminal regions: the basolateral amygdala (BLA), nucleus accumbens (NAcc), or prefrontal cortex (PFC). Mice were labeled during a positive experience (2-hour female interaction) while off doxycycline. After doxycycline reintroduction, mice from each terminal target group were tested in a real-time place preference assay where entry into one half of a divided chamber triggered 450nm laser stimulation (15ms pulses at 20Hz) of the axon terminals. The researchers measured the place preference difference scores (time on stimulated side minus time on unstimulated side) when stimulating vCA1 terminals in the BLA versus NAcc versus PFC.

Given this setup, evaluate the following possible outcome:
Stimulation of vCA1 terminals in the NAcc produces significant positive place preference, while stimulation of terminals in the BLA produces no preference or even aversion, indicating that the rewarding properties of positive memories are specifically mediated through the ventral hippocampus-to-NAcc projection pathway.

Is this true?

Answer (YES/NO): NO